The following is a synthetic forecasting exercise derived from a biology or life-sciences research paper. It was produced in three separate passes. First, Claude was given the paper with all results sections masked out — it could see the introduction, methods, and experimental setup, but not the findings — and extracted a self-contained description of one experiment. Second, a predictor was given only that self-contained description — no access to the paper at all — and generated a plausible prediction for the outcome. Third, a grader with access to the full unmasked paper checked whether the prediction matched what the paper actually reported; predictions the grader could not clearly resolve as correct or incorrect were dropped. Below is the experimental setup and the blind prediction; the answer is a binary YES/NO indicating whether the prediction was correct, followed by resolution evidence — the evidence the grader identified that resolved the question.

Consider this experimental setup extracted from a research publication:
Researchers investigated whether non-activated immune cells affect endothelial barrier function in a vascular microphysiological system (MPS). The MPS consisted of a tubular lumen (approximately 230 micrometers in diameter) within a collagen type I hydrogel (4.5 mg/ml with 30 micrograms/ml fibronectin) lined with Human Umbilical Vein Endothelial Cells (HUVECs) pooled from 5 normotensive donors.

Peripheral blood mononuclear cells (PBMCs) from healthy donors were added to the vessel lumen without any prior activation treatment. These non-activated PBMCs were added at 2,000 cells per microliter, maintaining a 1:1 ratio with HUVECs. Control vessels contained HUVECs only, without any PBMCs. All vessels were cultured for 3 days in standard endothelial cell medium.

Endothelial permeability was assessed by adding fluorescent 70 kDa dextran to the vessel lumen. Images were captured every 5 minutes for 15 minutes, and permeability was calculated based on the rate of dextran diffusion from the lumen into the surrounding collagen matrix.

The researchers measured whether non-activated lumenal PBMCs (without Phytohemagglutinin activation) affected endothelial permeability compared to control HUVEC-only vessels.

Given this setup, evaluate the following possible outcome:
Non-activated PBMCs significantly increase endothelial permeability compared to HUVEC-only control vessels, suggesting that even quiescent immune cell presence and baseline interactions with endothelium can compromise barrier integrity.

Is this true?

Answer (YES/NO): NO